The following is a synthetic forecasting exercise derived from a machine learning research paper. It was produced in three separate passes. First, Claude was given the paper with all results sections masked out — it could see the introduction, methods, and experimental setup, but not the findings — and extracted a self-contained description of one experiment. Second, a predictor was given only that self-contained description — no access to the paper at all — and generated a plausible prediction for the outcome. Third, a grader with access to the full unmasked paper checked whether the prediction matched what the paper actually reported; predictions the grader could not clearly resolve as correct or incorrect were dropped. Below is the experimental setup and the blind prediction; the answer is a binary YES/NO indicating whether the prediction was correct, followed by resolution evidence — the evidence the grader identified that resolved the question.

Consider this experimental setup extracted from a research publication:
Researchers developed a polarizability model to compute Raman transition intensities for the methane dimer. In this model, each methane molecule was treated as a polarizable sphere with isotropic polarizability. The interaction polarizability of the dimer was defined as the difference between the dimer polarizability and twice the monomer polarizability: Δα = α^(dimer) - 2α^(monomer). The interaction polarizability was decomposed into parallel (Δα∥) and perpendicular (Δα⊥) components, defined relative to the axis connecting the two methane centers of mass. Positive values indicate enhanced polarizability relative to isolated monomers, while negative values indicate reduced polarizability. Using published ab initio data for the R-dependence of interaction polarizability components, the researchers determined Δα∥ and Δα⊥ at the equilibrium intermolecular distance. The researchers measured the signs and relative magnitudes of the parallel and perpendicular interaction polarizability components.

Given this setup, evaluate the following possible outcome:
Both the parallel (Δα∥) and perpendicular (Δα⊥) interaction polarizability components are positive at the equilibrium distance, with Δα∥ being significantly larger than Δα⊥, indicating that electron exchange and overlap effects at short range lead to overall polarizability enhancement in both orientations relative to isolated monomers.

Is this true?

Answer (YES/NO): NO